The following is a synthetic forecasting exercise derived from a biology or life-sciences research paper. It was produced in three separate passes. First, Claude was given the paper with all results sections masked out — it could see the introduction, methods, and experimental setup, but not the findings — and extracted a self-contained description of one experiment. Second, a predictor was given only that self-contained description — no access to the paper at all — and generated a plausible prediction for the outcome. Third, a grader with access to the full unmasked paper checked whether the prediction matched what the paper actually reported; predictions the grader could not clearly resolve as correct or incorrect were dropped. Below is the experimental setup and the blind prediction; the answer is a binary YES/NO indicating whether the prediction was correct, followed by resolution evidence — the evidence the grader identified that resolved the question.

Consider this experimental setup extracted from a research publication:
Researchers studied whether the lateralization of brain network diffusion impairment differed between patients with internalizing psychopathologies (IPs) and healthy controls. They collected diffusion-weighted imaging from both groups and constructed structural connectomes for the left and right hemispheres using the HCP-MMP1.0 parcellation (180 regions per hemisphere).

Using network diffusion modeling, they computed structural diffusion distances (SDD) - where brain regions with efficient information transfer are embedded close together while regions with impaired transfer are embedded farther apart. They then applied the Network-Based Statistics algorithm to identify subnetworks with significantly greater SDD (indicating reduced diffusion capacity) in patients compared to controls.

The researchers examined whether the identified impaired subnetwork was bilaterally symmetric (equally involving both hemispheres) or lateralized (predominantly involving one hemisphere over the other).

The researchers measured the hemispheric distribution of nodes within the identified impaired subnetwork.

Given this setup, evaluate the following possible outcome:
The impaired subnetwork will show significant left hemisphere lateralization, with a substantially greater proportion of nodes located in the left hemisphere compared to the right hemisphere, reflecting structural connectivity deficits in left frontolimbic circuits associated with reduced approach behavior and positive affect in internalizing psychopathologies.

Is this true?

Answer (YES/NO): NO